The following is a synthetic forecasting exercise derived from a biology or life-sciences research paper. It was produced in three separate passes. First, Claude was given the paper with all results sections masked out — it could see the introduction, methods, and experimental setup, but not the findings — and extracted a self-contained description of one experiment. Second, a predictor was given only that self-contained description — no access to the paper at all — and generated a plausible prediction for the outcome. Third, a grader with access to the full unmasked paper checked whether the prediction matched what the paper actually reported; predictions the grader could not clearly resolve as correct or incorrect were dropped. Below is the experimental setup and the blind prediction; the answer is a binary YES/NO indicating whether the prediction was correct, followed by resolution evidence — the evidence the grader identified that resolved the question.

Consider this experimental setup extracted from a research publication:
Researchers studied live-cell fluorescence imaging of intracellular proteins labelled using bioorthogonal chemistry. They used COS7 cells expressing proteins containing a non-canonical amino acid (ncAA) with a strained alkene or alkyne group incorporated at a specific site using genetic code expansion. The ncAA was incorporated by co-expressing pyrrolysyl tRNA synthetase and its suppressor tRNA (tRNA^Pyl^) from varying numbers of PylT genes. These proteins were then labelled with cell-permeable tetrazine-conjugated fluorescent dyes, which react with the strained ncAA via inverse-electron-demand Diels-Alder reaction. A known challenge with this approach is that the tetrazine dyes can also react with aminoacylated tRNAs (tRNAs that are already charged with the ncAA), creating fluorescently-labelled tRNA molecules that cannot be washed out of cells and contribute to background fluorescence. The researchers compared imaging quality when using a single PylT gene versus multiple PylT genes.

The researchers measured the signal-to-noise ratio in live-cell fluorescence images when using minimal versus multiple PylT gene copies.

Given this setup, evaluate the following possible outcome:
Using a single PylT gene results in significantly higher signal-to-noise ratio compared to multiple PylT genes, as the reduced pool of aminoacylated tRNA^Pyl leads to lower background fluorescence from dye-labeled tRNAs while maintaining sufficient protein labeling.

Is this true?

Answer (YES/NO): YES